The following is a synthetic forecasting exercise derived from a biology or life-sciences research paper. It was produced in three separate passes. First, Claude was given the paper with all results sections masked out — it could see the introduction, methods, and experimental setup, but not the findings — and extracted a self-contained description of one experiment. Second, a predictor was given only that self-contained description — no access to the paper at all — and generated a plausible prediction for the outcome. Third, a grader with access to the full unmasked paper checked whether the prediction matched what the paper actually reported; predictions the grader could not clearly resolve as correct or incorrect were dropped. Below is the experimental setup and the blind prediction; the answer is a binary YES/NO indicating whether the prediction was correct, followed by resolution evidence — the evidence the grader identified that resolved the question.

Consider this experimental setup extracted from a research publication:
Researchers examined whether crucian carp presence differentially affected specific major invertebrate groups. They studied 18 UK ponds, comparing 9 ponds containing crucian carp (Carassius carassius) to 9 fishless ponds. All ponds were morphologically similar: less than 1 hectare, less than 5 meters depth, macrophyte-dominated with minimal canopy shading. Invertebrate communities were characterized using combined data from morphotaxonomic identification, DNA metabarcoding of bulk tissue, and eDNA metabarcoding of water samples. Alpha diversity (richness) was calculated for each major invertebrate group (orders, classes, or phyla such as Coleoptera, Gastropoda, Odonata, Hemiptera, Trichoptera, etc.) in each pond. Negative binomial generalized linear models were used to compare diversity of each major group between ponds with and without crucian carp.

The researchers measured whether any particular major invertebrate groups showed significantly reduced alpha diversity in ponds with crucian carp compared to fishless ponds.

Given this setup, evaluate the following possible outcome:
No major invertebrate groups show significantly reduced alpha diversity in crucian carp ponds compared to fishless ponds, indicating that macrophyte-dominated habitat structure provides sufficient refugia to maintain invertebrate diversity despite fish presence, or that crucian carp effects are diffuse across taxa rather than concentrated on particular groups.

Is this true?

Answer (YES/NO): NO